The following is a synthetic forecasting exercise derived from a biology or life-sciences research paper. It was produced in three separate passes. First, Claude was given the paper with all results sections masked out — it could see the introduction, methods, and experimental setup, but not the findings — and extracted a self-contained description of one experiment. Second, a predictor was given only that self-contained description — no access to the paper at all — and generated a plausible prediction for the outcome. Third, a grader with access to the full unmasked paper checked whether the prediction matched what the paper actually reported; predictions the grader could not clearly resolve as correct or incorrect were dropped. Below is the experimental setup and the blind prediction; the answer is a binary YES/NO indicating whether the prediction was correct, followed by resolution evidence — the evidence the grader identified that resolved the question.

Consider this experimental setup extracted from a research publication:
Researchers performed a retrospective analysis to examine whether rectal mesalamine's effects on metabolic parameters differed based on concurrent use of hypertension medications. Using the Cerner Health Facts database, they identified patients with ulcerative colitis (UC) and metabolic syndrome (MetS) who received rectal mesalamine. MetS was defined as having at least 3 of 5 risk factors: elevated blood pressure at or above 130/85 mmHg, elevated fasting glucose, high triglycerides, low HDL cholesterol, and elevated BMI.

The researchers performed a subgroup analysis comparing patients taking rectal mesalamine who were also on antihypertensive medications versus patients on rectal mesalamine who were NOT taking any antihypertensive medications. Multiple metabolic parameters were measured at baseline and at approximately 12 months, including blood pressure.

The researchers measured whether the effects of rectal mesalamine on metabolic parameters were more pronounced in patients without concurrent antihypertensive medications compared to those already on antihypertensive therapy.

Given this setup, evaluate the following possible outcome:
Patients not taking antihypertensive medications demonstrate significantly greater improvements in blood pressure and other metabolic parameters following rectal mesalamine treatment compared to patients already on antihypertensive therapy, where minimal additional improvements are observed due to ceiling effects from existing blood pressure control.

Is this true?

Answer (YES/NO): YES